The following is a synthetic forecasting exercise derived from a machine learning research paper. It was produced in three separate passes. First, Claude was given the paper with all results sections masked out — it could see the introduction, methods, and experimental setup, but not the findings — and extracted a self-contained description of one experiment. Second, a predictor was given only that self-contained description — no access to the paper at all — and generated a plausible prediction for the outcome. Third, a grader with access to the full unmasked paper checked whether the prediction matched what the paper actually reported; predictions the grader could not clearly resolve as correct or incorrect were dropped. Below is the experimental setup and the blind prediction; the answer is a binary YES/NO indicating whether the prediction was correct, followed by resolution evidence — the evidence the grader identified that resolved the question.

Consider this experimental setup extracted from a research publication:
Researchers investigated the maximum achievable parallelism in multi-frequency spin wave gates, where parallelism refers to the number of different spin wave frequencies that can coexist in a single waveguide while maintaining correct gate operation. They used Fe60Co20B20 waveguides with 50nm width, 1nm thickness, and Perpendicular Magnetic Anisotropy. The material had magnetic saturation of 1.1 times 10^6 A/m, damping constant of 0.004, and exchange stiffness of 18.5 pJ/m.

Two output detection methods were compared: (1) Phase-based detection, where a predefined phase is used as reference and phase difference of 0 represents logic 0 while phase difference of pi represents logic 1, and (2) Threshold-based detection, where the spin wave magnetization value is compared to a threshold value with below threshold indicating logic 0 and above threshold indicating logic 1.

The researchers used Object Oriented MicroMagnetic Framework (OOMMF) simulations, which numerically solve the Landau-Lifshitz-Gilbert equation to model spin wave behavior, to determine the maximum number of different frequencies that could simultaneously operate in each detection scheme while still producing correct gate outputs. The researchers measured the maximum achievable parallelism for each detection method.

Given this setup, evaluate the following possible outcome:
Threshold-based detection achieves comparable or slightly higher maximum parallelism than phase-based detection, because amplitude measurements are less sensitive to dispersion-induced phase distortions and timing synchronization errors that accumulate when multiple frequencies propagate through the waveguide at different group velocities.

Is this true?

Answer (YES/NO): NO